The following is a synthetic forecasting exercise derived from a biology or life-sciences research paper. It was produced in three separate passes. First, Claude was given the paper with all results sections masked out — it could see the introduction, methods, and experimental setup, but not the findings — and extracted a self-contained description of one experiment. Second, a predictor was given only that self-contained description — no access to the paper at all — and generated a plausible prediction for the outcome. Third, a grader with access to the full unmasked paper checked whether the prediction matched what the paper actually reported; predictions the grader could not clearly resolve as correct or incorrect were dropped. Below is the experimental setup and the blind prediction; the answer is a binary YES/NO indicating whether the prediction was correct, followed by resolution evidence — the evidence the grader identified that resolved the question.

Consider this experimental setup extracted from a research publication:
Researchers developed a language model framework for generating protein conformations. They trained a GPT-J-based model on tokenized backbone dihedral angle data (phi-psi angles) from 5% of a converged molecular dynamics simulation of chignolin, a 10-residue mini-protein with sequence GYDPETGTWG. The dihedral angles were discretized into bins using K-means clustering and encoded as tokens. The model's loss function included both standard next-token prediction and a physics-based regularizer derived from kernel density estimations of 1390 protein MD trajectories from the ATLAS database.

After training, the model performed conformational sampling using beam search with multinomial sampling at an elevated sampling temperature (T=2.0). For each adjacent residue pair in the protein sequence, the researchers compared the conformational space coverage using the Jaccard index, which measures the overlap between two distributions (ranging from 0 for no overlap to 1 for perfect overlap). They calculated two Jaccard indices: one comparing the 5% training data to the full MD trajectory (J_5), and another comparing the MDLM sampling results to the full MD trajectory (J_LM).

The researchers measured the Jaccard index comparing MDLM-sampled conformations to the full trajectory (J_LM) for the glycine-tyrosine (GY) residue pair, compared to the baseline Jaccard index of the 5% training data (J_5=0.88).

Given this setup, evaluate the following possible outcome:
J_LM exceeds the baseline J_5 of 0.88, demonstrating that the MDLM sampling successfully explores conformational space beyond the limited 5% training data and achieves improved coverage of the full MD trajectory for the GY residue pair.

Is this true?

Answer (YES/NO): NO